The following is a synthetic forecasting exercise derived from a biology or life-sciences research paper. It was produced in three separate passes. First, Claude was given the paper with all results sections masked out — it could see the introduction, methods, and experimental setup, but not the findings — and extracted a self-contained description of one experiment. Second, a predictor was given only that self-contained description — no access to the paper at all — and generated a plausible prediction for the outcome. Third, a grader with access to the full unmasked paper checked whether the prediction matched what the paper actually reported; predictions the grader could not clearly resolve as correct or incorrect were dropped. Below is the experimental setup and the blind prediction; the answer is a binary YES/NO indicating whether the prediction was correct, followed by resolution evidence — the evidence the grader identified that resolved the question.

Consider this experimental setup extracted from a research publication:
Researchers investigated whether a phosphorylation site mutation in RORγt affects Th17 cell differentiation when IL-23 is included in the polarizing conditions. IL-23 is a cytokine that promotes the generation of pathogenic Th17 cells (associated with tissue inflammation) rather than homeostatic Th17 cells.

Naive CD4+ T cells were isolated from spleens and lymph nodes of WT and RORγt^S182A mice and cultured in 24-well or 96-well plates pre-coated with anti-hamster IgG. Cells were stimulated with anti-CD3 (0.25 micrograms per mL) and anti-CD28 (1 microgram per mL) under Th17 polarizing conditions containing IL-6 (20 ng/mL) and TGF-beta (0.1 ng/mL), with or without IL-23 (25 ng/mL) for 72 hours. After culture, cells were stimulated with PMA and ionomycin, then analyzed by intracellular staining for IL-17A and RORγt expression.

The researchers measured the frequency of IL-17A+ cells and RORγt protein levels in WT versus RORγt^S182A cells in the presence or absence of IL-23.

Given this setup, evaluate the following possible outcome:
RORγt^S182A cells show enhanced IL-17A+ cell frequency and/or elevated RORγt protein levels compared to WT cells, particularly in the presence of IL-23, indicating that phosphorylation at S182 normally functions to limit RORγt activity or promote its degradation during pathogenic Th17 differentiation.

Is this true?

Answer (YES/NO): NO